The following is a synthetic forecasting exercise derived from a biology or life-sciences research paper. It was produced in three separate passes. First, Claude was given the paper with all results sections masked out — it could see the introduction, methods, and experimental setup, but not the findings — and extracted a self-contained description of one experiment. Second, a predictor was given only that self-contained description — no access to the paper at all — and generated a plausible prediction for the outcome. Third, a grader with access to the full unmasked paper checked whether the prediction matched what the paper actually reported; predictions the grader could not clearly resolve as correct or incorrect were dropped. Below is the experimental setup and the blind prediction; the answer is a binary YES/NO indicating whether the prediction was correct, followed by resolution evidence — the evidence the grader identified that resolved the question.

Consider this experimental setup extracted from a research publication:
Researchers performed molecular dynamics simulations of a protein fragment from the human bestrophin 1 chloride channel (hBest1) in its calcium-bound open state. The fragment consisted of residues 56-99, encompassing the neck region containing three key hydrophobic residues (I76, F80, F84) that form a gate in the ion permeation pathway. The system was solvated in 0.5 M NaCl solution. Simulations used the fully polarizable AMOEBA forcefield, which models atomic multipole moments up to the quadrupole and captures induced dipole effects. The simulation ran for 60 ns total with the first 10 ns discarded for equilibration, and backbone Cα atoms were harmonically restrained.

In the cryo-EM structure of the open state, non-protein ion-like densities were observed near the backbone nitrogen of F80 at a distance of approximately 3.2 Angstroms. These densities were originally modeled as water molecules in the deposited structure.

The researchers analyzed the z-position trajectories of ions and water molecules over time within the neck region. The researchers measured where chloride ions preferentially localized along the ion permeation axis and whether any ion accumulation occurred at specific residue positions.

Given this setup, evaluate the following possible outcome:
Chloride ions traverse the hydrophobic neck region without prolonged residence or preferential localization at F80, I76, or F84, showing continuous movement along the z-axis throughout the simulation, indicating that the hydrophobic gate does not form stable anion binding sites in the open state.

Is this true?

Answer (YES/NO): NO